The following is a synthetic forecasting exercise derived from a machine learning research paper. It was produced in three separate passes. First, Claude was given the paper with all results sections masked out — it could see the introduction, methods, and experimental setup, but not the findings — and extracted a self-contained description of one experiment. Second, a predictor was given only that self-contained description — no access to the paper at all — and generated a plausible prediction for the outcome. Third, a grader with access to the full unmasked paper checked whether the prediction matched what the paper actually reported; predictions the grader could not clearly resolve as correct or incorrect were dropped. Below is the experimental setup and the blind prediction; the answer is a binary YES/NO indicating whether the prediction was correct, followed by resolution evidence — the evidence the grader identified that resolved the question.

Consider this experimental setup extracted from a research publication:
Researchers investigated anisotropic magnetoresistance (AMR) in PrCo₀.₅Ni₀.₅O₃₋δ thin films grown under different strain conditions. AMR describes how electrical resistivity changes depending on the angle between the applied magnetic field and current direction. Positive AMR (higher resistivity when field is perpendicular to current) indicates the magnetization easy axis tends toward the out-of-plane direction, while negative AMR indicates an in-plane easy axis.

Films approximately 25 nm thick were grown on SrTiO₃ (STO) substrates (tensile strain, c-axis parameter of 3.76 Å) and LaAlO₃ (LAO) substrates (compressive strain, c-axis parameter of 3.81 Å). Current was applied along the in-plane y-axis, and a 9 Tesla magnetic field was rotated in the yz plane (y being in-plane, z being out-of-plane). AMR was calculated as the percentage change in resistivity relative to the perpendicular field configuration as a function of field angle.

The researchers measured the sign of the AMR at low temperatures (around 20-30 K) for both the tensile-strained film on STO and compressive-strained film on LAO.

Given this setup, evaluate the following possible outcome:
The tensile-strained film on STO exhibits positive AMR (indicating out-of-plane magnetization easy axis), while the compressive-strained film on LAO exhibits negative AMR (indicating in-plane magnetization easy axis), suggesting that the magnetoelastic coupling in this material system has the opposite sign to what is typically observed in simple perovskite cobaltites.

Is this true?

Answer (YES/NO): NO